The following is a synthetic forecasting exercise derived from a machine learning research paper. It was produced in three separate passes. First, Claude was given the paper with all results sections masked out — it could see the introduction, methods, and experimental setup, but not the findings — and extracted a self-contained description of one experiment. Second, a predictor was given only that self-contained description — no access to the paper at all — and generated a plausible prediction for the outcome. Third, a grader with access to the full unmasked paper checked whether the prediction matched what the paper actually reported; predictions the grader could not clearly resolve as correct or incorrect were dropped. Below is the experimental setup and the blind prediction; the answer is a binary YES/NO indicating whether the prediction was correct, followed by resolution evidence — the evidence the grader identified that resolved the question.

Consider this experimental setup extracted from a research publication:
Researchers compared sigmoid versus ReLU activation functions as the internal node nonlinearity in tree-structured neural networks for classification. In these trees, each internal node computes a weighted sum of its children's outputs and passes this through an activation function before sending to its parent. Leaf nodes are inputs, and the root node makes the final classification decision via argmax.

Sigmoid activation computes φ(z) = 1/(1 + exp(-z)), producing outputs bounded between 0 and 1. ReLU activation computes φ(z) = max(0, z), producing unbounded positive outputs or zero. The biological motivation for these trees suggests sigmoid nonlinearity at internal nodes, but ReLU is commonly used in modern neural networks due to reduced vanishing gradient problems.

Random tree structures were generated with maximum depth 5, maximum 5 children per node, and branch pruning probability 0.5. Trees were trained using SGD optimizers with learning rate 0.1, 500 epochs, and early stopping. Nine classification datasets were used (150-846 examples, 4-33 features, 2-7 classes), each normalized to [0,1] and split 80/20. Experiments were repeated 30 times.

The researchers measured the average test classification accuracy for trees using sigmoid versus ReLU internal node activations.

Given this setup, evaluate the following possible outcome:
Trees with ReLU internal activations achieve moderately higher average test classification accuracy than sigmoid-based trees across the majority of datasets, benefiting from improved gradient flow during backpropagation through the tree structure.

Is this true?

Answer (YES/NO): NO